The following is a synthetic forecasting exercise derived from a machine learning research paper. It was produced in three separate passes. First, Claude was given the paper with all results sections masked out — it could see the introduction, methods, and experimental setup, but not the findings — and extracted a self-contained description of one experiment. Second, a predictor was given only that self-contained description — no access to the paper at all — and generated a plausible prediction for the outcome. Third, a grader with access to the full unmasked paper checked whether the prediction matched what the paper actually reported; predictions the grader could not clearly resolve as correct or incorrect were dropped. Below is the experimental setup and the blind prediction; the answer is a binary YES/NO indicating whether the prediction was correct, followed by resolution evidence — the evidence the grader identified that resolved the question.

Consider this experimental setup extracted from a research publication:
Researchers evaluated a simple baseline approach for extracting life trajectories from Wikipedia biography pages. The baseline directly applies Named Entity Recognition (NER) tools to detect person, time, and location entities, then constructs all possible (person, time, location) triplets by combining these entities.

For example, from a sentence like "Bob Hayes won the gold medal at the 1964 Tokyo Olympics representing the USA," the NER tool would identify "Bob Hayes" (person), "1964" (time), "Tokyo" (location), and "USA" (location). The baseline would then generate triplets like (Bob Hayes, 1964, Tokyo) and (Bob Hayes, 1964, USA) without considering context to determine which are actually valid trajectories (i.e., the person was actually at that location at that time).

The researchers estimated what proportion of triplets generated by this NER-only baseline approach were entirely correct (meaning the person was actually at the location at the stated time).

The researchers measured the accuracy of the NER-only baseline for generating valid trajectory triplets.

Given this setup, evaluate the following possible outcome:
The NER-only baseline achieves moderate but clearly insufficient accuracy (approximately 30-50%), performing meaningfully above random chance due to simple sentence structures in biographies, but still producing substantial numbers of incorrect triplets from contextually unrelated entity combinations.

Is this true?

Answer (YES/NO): YES